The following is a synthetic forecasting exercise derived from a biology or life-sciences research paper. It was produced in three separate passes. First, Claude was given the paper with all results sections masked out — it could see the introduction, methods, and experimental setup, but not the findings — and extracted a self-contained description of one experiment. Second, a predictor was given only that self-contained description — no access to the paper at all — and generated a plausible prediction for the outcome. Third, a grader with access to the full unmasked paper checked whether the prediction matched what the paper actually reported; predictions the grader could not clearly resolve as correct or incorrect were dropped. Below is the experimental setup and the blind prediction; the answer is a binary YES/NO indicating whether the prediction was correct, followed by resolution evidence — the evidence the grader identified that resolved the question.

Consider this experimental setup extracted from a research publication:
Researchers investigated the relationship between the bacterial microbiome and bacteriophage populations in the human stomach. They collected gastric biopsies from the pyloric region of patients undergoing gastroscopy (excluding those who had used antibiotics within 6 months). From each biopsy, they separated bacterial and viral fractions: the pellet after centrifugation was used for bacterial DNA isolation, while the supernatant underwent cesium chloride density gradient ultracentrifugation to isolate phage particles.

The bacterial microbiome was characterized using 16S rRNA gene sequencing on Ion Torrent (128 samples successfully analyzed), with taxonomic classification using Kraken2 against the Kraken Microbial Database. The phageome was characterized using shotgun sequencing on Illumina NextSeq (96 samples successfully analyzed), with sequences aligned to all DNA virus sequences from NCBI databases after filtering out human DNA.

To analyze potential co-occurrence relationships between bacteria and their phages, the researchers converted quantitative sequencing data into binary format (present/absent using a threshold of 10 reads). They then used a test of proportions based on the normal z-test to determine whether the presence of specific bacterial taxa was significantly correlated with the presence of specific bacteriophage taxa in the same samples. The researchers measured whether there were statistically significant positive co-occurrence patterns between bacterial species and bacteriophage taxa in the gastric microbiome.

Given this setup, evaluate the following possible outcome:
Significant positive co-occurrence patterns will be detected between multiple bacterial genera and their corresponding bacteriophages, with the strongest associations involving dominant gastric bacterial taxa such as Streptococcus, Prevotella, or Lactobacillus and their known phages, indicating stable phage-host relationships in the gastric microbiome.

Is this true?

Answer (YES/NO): NO